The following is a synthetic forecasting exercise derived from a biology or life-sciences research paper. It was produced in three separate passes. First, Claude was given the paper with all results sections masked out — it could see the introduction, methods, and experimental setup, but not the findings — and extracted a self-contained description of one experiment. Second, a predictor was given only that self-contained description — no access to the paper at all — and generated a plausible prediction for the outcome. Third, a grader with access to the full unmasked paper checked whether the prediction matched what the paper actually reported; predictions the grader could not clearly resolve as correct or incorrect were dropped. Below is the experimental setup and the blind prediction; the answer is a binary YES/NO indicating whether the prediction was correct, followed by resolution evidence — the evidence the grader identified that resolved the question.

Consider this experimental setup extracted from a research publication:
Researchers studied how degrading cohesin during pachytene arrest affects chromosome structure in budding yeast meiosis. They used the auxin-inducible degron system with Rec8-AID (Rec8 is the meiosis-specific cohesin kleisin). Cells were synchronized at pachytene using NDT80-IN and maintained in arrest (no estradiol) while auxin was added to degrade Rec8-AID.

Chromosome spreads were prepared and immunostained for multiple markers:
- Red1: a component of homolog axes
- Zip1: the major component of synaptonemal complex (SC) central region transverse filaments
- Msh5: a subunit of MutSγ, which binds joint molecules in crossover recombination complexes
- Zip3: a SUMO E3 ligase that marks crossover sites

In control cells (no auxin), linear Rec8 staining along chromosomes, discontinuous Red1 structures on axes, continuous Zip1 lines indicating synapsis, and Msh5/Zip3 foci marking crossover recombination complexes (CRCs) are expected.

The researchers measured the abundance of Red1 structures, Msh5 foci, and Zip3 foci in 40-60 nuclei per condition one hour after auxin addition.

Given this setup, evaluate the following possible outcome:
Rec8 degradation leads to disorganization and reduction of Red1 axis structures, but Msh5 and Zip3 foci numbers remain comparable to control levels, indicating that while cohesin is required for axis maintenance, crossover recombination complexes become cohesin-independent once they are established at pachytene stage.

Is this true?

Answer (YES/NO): NO